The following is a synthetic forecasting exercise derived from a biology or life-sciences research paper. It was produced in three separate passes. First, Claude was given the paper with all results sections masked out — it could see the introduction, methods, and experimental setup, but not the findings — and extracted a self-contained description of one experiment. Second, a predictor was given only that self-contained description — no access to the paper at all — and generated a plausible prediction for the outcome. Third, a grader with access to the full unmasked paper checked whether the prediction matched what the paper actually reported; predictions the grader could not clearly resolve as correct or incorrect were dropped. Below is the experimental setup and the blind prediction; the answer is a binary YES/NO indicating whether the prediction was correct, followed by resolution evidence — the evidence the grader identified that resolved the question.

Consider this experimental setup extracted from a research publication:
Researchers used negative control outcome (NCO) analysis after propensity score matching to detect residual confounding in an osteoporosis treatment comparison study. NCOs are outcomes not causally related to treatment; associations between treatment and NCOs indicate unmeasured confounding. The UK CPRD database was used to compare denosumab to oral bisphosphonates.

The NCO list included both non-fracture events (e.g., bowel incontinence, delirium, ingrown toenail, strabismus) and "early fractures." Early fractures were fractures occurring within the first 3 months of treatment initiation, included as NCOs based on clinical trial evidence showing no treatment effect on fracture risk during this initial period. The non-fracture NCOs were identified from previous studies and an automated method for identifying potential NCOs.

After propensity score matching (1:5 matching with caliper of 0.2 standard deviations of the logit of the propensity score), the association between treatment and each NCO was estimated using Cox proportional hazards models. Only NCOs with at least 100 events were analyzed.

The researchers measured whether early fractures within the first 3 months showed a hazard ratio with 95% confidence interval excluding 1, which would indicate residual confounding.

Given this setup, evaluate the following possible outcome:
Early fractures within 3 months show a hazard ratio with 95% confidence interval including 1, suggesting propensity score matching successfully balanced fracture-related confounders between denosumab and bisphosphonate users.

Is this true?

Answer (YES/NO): NO